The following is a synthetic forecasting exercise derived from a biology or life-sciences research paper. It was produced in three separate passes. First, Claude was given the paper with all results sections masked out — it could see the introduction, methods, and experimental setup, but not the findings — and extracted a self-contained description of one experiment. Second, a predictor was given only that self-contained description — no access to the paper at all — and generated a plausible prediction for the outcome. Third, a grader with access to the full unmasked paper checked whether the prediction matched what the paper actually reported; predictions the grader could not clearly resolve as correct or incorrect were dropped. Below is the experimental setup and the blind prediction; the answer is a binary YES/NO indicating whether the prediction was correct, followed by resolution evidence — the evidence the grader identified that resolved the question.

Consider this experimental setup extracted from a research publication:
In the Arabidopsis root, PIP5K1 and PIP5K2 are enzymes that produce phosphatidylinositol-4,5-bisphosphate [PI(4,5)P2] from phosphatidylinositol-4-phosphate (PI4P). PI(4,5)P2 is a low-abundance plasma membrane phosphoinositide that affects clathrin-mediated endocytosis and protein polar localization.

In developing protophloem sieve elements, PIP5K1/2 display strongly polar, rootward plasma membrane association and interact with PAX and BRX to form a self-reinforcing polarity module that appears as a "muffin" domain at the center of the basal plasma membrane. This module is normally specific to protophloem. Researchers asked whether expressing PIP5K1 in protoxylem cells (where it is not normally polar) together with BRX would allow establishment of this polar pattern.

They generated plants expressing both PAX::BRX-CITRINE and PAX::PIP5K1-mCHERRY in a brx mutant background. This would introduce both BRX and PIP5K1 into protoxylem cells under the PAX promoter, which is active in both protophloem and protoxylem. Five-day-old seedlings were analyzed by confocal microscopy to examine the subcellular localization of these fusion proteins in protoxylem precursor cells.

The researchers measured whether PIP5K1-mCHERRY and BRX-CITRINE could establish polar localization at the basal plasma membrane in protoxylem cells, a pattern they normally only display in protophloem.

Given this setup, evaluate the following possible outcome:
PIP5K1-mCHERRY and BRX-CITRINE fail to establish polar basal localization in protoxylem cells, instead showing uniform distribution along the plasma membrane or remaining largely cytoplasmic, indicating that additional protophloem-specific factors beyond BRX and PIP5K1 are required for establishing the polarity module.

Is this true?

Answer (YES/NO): NO